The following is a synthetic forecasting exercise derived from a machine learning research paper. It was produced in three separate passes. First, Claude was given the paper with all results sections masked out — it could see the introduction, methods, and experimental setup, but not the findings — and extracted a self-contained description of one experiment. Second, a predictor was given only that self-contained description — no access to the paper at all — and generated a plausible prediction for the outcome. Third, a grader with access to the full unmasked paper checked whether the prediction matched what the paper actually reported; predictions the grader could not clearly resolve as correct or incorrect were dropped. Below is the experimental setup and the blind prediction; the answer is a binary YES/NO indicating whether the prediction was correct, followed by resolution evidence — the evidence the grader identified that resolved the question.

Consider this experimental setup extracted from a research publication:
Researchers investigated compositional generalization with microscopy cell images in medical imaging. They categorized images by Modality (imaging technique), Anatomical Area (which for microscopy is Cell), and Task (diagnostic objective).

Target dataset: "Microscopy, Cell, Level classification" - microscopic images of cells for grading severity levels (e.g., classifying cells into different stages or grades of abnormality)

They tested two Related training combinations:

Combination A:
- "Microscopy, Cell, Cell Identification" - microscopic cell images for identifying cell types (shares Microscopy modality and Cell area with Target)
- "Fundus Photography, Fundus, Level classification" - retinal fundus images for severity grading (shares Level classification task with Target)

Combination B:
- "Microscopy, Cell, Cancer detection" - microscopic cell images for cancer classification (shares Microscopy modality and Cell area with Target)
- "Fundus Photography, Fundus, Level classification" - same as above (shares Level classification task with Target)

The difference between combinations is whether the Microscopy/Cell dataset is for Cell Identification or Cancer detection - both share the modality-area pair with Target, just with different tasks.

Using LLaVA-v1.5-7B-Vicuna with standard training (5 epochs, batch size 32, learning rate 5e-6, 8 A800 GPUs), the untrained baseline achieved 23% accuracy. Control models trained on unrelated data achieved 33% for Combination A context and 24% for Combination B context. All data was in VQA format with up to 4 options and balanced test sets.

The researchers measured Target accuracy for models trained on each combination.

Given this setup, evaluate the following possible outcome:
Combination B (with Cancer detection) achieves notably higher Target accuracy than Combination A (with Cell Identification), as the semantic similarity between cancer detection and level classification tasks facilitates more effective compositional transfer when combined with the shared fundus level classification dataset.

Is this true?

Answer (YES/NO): NO